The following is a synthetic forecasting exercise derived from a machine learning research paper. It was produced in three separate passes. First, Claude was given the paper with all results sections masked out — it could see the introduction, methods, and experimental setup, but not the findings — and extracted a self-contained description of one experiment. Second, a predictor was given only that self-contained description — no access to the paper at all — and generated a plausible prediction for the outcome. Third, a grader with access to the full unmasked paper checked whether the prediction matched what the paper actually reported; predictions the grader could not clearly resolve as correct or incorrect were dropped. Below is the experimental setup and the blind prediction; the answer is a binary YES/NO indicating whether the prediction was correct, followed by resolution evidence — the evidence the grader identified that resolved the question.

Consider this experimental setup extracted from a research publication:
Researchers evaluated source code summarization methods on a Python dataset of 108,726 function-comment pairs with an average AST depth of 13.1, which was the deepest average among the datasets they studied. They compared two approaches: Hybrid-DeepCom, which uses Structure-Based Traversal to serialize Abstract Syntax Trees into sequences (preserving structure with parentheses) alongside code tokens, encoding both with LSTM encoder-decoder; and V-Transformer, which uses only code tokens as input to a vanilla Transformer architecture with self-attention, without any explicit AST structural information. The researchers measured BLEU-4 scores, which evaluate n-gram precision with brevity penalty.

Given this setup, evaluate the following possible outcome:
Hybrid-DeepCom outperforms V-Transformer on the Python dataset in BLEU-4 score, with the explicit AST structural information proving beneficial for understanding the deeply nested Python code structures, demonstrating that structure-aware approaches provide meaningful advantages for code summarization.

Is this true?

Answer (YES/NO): NO